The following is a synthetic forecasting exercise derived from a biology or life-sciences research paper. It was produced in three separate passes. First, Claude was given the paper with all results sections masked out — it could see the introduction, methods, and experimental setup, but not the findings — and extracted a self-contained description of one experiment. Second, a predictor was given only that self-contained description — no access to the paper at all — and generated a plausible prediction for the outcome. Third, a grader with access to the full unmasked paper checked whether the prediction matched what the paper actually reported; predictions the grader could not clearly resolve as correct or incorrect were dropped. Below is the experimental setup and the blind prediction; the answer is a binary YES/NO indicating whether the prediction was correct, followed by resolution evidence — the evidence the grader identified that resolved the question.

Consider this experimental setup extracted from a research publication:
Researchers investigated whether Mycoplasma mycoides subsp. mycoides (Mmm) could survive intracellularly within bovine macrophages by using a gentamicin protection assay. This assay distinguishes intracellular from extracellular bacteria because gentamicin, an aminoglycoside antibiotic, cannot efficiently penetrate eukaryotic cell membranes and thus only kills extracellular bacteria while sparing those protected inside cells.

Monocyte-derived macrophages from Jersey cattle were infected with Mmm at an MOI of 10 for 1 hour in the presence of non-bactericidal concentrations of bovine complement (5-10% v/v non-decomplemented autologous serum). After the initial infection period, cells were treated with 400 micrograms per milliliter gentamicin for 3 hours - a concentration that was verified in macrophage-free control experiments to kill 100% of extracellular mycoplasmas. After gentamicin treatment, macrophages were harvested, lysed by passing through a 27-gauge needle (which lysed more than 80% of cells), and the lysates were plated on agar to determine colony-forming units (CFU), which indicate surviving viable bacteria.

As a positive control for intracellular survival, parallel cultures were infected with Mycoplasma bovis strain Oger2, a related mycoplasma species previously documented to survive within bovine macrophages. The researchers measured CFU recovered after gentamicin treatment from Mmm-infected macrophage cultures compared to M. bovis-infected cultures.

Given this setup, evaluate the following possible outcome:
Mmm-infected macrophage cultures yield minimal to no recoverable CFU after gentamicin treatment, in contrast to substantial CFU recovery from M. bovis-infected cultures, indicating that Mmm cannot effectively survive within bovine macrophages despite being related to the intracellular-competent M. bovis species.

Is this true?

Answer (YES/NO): YES